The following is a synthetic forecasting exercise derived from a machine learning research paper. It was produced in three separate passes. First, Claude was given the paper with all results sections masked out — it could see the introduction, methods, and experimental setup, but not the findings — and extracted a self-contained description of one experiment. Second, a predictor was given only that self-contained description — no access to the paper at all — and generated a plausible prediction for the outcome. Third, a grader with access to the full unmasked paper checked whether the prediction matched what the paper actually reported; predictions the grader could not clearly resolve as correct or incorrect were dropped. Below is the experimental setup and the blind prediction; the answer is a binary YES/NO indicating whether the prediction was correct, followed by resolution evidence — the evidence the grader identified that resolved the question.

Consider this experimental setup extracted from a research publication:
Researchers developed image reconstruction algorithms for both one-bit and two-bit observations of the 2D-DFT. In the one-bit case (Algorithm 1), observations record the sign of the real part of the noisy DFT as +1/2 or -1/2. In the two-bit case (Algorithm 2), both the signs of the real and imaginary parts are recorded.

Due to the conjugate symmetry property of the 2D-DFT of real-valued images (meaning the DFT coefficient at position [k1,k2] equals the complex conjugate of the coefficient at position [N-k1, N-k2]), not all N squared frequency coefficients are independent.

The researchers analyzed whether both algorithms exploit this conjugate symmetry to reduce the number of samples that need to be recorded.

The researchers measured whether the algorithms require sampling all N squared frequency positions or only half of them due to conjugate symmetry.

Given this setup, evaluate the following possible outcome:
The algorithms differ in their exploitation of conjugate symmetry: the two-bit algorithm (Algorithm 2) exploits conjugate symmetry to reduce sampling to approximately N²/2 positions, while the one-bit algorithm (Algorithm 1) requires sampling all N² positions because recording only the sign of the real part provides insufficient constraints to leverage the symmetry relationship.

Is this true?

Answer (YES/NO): NO